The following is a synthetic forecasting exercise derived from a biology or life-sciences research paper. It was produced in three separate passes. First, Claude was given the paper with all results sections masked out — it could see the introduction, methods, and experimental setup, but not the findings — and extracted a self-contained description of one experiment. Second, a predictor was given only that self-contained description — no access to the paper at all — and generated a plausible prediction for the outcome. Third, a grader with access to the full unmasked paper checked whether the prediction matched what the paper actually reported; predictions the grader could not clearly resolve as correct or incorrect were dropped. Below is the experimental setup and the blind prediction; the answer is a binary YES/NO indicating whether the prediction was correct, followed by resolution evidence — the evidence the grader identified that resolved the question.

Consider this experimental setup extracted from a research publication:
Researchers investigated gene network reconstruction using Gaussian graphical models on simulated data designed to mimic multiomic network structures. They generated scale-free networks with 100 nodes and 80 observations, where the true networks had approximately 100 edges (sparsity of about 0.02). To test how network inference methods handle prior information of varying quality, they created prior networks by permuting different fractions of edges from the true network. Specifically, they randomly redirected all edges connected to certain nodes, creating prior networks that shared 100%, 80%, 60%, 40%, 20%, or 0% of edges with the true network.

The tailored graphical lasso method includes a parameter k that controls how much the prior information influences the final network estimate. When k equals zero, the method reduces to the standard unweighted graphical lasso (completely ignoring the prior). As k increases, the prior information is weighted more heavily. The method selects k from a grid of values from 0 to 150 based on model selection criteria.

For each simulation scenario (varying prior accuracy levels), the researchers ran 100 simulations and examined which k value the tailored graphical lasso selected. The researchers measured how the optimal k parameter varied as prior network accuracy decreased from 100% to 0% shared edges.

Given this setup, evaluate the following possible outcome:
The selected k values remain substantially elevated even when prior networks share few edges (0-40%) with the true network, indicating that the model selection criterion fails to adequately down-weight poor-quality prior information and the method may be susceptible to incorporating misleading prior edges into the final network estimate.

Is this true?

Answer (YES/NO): NO